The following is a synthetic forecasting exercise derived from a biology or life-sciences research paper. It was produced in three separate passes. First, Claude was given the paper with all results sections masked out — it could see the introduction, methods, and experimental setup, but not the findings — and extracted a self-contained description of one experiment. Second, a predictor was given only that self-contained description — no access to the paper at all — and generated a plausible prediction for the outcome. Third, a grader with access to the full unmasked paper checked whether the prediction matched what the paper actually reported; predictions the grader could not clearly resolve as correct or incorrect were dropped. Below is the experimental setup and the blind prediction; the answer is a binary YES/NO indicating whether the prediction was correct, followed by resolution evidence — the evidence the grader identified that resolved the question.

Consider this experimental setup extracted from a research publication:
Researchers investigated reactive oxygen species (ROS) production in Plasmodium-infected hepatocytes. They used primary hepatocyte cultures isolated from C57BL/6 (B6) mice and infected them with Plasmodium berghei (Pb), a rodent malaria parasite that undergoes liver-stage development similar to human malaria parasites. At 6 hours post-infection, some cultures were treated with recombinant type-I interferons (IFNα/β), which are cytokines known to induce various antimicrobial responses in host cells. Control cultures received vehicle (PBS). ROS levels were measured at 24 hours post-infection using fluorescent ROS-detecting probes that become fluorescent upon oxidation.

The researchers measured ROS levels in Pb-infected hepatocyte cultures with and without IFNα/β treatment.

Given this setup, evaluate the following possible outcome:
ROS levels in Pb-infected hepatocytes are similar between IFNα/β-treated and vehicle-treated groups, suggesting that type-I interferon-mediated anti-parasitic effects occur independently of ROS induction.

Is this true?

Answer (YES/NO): NO